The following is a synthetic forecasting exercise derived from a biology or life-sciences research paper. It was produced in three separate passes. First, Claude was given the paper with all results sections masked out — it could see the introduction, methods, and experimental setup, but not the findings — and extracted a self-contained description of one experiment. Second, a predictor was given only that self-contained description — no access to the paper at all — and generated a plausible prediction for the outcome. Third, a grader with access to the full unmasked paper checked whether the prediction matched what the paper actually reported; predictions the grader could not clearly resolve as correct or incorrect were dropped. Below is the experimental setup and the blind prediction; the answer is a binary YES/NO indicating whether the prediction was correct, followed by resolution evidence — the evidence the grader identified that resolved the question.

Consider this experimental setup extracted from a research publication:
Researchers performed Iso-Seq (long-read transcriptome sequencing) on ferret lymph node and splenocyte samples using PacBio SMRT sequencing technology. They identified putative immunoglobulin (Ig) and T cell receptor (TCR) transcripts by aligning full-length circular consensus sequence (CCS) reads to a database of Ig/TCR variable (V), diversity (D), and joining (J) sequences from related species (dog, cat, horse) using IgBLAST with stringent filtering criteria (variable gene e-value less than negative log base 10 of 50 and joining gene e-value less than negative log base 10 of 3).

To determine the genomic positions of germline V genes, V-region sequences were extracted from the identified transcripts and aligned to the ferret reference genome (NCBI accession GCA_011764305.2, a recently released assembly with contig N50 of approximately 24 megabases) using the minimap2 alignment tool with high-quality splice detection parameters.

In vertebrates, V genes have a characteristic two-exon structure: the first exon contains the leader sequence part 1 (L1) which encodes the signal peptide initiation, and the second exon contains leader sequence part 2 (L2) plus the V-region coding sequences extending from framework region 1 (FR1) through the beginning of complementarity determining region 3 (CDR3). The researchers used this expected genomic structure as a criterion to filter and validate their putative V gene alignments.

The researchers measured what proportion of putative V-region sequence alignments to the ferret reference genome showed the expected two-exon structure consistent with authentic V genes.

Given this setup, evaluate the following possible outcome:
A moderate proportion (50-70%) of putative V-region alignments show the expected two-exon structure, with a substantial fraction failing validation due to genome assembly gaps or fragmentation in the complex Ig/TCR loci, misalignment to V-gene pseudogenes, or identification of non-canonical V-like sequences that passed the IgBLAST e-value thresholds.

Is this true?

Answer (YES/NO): NO